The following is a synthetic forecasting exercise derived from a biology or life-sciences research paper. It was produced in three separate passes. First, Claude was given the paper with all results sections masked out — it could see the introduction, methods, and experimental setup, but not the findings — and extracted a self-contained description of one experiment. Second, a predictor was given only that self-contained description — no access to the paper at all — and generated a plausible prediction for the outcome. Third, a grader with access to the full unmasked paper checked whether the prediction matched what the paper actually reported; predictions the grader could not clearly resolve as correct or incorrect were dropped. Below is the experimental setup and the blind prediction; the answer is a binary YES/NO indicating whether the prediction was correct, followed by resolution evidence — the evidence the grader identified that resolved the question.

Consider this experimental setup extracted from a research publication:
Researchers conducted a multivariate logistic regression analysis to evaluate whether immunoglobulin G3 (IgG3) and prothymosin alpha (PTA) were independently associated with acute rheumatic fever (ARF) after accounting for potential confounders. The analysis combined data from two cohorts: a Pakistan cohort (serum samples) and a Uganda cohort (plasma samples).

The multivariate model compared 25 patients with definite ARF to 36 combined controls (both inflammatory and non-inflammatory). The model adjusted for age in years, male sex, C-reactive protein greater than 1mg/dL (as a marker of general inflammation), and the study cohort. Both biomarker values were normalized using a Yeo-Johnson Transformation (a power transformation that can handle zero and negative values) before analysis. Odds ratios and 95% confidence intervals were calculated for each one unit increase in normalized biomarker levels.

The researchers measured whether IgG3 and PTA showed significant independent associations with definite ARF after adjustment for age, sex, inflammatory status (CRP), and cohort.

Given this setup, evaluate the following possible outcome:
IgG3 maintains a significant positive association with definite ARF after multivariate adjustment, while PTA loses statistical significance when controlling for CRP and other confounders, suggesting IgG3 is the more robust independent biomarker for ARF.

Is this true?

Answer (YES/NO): NO